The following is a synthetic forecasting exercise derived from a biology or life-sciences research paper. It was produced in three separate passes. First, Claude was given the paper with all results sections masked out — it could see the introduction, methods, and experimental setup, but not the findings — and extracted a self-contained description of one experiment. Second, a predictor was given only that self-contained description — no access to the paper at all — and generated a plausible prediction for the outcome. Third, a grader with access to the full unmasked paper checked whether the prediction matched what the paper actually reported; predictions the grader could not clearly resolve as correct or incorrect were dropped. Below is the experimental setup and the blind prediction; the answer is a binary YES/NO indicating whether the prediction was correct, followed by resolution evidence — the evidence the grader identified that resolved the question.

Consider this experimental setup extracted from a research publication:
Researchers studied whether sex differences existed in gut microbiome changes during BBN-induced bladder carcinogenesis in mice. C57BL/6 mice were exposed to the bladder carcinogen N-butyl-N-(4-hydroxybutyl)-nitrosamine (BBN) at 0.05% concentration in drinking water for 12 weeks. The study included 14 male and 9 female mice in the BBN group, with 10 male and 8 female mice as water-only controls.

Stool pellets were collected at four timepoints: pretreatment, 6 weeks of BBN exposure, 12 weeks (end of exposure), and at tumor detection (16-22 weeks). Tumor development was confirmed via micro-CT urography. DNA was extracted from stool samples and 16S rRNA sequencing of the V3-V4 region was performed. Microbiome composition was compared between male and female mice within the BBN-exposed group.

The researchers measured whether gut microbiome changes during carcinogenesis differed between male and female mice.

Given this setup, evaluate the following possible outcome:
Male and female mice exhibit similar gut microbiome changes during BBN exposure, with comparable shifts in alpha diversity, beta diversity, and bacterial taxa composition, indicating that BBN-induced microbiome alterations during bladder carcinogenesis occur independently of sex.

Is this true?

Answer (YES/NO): YES